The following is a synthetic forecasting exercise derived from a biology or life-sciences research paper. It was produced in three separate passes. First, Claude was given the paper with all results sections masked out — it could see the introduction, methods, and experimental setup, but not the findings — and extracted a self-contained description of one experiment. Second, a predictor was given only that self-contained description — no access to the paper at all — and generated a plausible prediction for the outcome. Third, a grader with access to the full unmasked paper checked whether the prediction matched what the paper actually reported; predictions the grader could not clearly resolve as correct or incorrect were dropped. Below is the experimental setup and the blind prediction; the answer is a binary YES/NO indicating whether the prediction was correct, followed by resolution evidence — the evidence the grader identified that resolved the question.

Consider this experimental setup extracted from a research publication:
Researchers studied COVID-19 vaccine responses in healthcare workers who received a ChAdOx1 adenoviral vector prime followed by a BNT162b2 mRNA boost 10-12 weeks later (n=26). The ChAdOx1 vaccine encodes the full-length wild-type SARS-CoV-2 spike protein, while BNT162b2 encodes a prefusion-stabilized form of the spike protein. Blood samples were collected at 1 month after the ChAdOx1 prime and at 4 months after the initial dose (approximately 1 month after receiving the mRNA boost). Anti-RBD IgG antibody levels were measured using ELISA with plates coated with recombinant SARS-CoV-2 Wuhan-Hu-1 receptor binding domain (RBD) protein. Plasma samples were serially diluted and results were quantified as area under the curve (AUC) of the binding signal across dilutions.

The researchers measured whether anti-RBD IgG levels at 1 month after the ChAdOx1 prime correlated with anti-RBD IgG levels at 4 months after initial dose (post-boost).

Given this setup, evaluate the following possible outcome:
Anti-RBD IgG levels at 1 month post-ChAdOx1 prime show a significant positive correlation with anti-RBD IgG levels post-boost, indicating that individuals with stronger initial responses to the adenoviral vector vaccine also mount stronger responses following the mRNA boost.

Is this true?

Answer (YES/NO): YES